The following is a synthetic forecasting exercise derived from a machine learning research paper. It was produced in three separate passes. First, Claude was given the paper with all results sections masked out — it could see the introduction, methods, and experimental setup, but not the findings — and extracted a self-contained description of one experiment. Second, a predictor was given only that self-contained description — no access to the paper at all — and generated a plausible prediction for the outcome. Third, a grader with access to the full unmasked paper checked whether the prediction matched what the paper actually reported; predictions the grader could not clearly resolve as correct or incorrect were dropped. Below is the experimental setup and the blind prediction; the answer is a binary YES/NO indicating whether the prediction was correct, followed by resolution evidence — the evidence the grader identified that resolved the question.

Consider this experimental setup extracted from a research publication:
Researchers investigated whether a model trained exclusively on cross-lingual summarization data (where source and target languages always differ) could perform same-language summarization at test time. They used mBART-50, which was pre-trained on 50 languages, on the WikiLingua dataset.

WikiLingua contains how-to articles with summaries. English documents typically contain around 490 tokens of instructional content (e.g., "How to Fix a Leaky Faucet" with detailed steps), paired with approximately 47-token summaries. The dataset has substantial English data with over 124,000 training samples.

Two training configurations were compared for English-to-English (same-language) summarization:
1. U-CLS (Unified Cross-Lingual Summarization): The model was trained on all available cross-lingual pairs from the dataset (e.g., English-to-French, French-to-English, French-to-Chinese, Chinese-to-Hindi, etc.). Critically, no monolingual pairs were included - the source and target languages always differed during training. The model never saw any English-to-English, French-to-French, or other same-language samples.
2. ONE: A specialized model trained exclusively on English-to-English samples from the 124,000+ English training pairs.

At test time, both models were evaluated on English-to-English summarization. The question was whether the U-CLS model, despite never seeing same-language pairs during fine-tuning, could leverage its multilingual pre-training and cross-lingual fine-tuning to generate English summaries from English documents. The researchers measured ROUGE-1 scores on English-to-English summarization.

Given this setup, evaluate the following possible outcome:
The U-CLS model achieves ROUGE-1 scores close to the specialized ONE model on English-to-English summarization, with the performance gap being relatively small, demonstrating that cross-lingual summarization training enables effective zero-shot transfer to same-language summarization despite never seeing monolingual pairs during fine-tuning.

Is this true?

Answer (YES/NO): YES